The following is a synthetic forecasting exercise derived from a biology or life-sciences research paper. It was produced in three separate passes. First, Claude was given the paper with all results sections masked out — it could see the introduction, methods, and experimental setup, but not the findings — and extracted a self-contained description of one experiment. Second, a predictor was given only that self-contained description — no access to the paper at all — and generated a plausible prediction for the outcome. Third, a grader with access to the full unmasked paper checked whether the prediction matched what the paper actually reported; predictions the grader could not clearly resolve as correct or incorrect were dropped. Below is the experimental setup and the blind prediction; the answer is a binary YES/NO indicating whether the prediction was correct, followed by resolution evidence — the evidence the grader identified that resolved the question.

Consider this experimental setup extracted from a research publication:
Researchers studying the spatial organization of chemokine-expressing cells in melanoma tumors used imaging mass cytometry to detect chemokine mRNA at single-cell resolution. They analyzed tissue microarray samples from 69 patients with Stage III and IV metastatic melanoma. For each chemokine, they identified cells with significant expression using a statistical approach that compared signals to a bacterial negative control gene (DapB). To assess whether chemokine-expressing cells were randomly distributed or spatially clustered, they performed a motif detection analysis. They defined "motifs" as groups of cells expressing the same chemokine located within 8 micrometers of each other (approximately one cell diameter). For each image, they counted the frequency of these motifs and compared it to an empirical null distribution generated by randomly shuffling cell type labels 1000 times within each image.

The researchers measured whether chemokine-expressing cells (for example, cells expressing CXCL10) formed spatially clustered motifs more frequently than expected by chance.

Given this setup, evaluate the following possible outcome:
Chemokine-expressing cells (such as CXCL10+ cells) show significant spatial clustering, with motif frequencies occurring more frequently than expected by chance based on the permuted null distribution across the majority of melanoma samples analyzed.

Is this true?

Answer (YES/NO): NO